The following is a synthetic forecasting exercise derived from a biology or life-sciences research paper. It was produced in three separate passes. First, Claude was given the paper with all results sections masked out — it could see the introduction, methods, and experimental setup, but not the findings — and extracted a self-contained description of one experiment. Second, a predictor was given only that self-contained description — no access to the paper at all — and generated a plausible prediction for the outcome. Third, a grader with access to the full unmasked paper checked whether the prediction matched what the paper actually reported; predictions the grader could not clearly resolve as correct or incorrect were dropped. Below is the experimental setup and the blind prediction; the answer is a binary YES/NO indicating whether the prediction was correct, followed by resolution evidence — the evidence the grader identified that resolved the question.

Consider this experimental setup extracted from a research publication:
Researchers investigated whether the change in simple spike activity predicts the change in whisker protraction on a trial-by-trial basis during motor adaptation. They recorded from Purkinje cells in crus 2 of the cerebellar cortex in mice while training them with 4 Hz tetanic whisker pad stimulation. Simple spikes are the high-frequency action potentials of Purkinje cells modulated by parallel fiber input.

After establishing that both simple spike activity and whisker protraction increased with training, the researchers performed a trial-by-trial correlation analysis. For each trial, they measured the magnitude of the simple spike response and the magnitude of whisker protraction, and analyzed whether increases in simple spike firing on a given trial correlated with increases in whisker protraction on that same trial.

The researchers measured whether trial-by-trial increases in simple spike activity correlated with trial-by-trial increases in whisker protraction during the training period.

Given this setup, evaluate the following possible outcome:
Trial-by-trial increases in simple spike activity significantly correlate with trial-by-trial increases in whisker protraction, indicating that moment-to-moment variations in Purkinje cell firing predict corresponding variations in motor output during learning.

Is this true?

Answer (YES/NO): YES